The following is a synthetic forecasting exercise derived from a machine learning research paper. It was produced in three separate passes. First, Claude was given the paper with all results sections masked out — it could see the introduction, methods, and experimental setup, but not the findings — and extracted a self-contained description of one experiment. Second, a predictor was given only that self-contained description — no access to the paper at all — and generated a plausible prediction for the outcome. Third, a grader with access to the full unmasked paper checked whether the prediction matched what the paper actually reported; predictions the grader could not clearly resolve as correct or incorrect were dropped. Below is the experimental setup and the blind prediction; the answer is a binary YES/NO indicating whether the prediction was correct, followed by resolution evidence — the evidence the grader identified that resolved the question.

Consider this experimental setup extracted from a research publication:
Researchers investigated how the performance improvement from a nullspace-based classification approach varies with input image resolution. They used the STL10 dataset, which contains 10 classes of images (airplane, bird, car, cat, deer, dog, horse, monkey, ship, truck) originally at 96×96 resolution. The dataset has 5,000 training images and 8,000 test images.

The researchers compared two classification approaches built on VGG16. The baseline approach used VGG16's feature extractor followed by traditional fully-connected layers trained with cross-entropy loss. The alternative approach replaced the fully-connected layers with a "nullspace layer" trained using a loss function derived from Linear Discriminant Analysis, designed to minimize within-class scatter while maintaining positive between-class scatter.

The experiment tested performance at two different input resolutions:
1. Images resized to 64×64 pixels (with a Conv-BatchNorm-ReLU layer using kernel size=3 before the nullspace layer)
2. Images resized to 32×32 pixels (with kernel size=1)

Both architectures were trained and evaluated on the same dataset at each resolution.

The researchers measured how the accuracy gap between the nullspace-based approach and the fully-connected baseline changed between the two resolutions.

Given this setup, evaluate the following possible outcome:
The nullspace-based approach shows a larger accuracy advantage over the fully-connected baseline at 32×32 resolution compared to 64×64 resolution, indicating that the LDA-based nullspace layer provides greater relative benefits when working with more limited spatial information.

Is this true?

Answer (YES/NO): NO